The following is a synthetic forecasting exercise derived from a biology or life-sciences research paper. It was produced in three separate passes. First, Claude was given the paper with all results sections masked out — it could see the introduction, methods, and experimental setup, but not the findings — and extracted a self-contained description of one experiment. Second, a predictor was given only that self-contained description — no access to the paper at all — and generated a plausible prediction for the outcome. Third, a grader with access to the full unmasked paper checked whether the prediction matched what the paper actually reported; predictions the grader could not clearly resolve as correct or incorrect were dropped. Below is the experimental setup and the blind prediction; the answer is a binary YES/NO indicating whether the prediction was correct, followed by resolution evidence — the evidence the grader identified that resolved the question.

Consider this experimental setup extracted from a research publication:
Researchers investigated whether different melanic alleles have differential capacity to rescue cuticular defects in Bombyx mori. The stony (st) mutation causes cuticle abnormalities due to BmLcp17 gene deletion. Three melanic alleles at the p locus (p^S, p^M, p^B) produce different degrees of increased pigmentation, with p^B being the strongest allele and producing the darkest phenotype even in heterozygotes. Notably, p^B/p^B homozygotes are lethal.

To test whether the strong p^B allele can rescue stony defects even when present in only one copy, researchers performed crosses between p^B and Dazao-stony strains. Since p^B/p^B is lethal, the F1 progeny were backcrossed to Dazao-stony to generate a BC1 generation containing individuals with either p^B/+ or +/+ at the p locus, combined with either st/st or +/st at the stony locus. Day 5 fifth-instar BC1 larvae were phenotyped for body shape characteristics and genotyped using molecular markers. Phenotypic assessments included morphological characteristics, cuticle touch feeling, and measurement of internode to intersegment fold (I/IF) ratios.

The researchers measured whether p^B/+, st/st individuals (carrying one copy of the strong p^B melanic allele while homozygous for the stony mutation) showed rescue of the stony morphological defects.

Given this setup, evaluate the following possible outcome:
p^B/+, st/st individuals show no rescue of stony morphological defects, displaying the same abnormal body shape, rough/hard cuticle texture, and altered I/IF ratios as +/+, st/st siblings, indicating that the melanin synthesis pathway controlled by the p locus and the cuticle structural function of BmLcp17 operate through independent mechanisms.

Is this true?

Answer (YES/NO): NO